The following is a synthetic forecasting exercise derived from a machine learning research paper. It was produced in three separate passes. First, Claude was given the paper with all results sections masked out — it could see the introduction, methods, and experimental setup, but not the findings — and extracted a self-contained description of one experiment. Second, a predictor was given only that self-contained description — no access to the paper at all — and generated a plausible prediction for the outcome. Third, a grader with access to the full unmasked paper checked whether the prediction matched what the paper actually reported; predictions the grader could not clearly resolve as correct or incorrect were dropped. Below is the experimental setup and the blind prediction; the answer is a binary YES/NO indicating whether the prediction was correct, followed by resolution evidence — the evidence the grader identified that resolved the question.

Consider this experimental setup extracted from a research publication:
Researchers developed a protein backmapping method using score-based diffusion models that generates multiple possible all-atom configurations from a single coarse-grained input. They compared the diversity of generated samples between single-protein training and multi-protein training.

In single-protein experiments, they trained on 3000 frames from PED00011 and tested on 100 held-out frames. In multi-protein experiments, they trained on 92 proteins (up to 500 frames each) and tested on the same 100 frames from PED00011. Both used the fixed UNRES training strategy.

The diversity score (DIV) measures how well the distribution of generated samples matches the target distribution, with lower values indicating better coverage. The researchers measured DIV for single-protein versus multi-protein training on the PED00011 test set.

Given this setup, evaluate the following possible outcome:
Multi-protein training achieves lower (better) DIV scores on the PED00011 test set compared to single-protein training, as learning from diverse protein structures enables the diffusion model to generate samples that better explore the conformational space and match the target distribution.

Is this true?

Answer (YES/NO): NO